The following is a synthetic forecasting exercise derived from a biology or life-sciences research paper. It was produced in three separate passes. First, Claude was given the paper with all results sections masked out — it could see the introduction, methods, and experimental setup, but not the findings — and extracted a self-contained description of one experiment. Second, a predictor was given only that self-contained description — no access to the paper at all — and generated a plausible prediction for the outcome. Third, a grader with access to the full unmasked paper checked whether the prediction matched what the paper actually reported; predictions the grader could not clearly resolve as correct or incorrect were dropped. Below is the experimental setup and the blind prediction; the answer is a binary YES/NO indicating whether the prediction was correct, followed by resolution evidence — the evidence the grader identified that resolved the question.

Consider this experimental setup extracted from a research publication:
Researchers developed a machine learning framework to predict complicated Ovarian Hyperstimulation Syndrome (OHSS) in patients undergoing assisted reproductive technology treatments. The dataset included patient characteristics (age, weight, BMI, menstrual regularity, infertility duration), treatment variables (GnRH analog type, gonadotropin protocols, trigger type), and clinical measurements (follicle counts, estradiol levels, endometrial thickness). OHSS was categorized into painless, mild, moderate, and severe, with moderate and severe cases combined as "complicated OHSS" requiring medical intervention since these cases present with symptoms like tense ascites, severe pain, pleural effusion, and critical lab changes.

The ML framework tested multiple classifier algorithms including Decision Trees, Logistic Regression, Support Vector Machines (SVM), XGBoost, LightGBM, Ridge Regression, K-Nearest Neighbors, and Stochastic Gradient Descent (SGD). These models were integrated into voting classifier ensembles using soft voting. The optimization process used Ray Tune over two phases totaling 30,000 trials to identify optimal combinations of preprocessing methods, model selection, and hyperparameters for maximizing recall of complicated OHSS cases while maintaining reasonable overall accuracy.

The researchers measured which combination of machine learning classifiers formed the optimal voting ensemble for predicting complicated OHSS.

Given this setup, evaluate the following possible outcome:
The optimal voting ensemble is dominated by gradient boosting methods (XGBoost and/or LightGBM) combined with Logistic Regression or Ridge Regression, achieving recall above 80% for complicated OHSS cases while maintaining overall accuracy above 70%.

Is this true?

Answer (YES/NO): NO